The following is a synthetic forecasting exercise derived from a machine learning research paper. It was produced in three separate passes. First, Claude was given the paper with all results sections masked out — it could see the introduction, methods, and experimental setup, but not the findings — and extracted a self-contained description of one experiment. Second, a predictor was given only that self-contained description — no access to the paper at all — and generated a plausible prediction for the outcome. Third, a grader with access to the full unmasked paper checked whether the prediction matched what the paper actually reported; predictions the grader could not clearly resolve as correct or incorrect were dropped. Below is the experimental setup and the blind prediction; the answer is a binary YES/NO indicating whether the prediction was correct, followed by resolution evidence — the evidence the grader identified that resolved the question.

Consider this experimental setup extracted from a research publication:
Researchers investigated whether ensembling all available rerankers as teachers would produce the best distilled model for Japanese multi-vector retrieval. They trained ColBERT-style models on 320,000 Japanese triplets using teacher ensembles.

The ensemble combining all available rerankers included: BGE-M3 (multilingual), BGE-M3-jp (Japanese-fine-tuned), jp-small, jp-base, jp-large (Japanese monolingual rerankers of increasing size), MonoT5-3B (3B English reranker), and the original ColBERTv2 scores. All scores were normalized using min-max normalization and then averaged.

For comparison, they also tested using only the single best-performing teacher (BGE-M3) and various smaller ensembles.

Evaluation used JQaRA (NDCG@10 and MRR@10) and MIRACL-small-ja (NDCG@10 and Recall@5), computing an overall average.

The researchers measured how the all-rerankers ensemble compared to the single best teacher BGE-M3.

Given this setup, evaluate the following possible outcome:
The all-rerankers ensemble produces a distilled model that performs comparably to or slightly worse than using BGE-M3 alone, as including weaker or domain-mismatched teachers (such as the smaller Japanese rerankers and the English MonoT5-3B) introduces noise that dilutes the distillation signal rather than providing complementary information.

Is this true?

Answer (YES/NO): YES